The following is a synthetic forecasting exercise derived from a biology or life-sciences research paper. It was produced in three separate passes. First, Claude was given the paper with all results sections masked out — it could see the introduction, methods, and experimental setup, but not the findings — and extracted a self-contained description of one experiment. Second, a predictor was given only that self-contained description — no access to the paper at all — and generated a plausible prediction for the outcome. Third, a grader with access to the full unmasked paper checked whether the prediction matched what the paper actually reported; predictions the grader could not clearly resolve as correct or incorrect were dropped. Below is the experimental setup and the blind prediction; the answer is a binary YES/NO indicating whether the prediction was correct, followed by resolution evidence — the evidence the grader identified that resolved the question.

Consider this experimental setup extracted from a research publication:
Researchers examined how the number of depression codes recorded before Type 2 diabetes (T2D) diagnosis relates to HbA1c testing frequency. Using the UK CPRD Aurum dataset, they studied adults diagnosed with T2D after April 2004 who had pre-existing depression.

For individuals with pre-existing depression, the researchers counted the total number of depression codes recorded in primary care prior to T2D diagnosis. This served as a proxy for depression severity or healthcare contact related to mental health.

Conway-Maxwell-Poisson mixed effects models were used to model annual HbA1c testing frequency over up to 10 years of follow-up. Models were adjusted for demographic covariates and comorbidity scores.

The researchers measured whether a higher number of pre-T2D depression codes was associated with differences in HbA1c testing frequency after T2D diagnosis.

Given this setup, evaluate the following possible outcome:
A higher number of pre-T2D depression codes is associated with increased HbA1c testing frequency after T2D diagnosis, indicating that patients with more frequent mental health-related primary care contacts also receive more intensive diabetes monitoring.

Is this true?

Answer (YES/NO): NO